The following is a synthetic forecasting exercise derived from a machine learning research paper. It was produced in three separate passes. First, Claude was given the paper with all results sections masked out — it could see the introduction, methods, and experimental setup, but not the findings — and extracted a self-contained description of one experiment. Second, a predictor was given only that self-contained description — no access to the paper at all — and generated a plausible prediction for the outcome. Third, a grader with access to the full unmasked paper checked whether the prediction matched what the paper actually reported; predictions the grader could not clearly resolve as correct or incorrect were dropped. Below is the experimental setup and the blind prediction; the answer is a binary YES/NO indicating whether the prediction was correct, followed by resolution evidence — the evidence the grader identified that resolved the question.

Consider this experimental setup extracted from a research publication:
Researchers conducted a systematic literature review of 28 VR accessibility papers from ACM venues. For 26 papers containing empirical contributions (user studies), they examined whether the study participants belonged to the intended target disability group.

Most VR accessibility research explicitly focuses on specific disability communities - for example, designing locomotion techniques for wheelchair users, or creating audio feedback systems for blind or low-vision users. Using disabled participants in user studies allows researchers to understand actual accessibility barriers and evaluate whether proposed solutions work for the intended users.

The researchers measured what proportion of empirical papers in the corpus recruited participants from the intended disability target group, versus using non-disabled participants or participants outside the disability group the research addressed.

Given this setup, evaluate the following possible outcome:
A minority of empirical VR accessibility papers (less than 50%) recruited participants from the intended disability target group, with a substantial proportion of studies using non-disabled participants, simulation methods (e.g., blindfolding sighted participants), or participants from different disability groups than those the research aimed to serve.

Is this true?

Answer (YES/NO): NO